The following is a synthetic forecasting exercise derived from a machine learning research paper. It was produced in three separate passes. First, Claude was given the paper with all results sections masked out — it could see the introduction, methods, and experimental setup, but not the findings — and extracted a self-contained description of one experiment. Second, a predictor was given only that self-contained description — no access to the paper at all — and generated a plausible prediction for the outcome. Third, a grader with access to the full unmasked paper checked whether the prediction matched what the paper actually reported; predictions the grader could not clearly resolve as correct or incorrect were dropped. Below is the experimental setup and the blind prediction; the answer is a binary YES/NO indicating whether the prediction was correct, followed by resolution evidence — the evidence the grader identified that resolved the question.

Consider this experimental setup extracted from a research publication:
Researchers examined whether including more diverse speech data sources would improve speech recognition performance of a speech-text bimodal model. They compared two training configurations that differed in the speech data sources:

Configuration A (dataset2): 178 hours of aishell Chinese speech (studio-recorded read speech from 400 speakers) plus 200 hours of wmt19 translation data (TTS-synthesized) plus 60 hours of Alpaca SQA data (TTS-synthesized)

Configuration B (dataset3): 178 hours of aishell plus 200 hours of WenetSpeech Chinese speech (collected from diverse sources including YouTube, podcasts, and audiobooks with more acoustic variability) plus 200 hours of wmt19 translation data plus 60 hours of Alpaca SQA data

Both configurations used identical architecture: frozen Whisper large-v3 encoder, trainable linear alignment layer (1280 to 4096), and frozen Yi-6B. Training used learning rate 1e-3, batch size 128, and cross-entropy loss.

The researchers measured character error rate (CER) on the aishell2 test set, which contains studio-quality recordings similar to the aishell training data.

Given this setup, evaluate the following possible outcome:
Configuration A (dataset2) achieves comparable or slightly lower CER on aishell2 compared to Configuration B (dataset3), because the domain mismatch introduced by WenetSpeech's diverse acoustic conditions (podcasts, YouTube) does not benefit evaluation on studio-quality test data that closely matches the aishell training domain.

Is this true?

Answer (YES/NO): NO